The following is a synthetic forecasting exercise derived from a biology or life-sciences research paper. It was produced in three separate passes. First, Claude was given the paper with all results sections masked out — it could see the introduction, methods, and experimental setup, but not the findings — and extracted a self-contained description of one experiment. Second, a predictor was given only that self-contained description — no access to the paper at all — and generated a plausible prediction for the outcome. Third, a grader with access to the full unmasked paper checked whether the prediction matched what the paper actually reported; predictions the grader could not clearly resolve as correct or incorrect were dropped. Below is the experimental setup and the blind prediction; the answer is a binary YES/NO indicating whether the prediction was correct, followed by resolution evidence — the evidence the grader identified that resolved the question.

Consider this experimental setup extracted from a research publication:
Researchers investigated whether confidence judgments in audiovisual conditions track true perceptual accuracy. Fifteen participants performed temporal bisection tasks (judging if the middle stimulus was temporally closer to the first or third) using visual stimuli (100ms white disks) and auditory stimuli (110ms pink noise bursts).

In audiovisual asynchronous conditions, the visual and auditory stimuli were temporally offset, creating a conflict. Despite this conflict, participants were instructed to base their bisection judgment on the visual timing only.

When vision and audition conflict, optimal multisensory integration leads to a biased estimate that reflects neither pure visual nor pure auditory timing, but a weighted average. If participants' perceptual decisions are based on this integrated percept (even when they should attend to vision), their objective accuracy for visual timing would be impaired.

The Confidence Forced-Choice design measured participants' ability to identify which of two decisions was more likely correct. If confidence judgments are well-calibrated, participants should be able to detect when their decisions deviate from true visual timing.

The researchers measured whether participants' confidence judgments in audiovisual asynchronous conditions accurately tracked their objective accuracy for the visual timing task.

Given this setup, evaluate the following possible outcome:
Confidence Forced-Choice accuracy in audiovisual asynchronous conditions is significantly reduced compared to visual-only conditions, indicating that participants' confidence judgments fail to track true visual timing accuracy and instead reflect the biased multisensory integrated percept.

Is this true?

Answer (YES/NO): YES